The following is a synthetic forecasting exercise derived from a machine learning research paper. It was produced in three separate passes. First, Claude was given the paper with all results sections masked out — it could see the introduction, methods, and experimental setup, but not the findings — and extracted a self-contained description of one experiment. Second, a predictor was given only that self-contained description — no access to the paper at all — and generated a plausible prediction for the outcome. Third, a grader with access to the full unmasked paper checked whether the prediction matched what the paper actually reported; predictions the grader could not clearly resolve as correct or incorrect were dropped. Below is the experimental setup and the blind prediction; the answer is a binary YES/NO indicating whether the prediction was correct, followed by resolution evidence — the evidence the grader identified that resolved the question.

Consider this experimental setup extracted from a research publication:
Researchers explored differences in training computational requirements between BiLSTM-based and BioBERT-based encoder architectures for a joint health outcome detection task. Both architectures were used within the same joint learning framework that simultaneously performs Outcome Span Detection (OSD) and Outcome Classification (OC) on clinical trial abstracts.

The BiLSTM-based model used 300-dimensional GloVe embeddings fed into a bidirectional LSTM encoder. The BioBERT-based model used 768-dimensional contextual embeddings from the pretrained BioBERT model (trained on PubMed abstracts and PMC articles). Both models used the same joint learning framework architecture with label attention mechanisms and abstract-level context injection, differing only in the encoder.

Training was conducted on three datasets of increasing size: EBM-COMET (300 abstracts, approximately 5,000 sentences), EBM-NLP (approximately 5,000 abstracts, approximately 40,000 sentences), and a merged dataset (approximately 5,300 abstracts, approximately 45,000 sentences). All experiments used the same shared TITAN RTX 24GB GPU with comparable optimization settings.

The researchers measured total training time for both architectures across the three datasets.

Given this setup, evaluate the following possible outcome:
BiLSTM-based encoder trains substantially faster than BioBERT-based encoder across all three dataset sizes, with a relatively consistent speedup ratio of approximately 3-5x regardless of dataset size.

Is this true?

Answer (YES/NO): NO